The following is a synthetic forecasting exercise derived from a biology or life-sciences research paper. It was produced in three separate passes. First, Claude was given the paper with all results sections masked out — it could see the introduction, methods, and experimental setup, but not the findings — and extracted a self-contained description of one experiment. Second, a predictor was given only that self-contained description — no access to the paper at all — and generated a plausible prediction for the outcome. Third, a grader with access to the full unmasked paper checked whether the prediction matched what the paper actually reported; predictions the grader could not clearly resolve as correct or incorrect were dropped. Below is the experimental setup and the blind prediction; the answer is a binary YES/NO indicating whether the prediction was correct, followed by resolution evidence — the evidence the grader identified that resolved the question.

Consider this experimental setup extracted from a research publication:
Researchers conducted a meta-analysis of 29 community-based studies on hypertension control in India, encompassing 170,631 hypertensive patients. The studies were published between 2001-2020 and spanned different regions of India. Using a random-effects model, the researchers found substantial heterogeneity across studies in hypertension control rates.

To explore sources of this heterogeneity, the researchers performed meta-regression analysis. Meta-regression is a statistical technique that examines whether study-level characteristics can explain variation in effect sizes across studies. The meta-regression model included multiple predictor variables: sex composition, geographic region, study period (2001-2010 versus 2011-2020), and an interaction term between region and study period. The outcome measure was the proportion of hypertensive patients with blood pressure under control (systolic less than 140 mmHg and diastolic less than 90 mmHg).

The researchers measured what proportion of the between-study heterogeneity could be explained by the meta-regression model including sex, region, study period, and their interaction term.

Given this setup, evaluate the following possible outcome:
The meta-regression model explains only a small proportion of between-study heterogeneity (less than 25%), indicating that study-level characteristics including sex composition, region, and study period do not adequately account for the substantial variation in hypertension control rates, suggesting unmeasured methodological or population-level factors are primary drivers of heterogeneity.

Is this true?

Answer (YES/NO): NO